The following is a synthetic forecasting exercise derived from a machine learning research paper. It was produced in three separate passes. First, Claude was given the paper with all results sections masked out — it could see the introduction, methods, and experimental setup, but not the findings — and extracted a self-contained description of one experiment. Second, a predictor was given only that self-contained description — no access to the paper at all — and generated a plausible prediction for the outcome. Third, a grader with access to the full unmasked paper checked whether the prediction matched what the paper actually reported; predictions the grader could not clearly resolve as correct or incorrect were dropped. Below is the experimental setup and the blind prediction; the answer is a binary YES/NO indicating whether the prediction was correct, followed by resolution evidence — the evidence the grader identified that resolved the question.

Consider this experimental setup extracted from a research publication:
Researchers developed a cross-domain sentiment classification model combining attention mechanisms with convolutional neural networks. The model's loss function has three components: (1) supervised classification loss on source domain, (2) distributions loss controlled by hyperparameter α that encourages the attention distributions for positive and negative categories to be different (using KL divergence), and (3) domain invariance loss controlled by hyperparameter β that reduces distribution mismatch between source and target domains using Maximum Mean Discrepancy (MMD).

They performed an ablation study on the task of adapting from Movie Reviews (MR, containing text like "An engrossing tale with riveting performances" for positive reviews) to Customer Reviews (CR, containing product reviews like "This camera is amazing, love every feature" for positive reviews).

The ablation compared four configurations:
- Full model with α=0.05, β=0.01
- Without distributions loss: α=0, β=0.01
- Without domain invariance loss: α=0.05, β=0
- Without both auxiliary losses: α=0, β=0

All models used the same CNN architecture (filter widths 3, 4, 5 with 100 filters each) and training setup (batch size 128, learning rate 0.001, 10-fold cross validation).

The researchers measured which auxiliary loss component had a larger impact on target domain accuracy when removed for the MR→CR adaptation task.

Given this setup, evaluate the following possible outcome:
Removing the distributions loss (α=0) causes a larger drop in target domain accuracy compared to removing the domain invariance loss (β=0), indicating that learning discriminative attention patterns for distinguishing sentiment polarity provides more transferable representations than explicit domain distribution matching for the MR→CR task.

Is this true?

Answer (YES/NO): NO